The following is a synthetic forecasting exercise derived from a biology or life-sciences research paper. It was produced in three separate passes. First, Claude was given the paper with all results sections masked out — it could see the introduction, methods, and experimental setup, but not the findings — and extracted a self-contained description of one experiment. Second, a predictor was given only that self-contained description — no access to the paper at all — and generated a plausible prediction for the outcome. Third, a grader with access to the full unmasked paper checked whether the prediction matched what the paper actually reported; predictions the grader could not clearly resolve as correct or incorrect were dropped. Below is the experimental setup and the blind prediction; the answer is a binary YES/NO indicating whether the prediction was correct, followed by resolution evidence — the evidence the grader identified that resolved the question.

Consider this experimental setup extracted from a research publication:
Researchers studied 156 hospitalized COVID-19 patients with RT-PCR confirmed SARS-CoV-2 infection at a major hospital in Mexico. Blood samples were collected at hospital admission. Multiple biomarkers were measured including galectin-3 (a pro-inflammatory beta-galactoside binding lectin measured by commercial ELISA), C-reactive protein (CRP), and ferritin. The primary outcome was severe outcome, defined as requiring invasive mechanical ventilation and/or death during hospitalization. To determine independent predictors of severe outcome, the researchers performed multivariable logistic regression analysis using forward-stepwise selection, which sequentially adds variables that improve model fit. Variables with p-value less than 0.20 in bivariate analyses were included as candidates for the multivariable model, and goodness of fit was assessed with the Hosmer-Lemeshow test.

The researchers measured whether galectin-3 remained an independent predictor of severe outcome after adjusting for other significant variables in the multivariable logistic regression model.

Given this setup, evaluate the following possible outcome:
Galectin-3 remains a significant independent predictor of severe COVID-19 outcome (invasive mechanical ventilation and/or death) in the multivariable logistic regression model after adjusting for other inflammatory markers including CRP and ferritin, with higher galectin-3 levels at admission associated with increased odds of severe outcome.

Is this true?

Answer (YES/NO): NO